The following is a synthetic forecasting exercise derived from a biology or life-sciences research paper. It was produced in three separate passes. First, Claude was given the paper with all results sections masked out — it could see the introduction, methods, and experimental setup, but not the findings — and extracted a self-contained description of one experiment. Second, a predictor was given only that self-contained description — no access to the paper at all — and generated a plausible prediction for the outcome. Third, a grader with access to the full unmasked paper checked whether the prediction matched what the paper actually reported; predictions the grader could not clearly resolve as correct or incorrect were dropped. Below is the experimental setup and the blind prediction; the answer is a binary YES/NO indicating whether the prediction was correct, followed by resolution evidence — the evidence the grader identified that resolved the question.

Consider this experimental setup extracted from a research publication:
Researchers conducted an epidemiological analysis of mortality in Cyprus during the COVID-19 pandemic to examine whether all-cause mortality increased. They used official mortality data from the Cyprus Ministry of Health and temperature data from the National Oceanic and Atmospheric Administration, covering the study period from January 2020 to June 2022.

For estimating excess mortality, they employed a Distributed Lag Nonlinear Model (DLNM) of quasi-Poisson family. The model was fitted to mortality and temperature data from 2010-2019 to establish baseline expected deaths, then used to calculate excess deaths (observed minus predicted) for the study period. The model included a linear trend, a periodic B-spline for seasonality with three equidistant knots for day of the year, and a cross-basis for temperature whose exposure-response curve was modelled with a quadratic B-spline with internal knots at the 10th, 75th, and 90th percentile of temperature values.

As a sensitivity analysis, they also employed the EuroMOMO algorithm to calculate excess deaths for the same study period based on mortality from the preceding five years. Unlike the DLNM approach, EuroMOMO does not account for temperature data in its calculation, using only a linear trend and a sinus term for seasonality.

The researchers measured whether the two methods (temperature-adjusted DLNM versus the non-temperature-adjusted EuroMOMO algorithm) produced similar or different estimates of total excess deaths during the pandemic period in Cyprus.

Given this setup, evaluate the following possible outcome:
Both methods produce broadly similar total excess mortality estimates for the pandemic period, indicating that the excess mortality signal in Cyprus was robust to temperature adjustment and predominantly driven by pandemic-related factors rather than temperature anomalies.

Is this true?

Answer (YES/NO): NO